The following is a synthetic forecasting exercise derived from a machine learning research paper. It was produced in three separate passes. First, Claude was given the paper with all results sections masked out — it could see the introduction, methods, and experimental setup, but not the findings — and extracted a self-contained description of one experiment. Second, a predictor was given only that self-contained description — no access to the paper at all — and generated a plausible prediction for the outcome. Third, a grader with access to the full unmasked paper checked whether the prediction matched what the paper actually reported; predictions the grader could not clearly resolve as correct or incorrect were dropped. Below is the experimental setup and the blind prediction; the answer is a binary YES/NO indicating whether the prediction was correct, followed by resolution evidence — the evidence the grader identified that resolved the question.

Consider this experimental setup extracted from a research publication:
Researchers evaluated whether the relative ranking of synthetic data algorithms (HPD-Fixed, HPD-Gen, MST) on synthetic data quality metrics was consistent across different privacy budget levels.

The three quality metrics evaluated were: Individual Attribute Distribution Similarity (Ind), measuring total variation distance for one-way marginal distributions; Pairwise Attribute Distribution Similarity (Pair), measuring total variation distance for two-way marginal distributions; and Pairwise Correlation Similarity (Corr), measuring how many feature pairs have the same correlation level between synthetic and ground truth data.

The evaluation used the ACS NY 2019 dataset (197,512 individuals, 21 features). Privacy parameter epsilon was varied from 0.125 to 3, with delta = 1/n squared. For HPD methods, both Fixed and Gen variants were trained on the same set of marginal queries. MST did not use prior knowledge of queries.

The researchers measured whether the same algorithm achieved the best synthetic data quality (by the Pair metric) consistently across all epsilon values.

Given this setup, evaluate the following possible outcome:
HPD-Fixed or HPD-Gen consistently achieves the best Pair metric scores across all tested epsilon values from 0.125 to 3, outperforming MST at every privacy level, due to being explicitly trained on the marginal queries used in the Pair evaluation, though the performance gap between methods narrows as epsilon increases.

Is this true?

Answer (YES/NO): NO